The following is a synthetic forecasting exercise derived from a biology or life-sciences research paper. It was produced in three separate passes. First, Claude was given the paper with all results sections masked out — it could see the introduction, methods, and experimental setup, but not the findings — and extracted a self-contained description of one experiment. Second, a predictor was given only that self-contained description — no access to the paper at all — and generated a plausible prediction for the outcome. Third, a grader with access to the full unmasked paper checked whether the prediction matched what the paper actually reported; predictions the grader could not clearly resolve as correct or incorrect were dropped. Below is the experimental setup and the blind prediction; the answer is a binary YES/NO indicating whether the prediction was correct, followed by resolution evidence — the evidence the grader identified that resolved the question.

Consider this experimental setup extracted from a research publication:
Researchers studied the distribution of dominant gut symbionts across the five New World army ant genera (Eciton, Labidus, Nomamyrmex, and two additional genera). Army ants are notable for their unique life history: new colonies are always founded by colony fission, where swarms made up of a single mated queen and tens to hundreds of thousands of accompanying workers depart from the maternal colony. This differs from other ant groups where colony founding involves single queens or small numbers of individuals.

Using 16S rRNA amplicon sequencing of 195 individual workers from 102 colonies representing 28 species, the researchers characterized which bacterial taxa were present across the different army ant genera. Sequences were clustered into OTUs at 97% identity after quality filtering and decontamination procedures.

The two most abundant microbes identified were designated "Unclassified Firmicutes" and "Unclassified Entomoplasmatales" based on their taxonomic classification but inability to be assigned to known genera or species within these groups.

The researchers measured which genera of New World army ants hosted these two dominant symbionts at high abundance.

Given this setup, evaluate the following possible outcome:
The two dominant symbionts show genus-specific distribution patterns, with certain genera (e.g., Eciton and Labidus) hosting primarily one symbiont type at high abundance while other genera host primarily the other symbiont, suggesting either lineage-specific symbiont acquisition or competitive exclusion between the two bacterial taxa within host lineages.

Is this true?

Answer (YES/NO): NO